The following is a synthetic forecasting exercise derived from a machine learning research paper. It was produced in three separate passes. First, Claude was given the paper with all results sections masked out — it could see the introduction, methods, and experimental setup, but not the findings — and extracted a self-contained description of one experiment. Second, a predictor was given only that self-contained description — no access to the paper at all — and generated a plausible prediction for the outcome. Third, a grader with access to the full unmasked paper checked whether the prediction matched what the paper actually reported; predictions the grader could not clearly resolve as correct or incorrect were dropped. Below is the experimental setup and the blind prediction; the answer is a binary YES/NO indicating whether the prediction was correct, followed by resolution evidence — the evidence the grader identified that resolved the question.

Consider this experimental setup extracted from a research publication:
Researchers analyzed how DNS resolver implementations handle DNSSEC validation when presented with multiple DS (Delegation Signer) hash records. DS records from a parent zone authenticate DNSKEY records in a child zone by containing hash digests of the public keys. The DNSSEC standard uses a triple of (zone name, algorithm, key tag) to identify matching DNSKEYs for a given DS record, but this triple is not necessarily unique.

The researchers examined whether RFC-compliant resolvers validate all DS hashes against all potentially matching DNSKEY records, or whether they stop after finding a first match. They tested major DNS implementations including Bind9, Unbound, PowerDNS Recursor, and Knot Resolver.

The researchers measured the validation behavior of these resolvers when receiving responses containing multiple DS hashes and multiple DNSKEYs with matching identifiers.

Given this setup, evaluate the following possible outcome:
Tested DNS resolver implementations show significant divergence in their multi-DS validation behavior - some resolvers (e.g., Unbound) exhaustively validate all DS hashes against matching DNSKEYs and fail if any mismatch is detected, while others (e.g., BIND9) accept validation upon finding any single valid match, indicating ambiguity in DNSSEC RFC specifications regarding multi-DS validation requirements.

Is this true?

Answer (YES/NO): NO